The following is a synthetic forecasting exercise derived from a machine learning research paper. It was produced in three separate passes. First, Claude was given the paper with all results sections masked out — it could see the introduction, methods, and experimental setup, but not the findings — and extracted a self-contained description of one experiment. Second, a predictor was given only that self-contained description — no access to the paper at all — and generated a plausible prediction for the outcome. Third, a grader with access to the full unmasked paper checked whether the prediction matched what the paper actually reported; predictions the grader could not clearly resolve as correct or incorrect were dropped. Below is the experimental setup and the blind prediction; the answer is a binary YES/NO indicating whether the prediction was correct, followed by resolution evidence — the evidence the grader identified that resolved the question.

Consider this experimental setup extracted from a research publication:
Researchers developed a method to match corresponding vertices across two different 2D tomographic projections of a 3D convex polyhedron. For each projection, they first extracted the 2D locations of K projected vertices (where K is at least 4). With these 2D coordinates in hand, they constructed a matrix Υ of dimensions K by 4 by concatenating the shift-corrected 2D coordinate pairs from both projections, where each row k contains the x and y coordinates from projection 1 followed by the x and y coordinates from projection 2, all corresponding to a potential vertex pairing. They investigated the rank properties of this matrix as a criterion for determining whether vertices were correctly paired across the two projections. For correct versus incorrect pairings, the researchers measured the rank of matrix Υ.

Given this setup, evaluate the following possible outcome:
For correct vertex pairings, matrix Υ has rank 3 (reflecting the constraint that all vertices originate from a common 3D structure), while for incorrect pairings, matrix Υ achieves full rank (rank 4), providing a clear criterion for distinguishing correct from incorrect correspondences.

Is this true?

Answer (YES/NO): YES